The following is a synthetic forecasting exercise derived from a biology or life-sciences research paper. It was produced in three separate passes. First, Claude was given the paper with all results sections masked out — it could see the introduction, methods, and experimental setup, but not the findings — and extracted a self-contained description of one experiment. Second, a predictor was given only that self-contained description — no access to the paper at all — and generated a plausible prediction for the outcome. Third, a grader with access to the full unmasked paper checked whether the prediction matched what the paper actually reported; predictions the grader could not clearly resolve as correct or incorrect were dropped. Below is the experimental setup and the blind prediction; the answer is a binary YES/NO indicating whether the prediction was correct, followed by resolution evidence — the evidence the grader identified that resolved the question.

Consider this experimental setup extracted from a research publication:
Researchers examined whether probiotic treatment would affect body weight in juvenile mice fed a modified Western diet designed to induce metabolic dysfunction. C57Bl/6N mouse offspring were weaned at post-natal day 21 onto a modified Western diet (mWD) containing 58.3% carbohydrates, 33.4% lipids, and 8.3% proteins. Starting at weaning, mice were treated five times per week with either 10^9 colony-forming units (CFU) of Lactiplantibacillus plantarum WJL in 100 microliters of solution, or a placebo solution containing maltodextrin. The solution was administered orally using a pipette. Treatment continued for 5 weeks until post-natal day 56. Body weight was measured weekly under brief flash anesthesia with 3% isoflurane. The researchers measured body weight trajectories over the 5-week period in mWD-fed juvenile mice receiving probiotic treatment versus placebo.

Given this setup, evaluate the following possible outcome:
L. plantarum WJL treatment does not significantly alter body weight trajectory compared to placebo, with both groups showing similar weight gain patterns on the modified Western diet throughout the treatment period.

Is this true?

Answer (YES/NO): YES